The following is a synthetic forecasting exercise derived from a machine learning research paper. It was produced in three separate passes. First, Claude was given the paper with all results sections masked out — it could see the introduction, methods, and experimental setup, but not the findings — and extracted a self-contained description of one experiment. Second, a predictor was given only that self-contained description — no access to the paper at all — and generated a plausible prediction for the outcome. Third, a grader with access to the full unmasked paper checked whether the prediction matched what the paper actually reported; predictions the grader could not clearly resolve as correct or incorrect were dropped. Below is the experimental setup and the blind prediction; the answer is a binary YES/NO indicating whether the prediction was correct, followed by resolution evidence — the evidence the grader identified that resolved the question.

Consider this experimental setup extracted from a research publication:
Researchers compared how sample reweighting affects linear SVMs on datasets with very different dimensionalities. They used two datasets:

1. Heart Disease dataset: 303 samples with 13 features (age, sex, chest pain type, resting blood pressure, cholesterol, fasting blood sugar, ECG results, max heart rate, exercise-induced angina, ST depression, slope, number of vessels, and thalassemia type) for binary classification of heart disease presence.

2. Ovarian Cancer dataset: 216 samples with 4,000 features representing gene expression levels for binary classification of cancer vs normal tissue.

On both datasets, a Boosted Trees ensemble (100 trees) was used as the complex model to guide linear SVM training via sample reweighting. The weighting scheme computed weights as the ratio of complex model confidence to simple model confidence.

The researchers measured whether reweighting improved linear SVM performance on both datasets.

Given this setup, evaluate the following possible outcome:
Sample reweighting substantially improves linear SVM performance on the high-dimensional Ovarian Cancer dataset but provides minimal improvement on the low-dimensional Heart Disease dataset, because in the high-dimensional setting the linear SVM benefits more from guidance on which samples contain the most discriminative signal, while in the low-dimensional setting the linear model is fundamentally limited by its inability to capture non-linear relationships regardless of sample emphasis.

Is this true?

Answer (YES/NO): NO